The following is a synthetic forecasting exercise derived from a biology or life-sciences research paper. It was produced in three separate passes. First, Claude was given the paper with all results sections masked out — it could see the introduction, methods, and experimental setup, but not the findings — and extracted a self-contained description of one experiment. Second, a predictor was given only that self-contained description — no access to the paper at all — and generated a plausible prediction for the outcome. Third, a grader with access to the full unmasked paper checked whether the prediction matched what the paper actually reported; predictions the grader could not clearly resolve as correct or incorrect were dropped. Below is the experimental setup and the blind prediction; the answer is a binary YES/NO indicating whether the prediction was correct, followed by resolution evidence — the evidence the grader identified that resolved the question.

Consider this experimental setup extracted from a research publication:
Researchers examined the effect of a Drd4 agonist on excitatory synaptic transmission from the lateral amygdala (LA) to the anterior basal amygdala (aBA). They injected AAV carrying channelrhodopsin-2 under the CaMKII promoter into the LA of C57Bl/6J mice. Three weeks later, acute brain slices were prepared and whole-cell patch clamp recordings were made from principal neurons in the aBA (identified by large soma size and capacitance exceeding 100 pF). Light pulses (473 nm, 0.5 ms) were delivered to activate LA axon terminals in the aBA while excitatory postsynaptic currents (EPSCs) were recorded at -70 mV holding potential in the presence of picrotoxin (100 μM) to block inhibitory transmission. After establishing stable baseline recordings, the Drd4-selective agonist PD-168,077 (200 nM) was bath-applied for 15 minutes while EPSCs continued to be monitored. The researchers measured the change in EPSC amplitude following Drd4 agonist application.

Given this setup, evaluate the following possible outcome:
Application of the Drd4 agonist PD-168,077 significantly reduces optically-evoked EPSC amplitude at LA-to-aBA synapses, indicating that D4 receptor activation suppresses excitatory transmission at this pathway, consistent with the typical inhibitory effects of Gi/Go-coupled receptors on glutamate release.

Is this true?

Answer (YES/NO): NO